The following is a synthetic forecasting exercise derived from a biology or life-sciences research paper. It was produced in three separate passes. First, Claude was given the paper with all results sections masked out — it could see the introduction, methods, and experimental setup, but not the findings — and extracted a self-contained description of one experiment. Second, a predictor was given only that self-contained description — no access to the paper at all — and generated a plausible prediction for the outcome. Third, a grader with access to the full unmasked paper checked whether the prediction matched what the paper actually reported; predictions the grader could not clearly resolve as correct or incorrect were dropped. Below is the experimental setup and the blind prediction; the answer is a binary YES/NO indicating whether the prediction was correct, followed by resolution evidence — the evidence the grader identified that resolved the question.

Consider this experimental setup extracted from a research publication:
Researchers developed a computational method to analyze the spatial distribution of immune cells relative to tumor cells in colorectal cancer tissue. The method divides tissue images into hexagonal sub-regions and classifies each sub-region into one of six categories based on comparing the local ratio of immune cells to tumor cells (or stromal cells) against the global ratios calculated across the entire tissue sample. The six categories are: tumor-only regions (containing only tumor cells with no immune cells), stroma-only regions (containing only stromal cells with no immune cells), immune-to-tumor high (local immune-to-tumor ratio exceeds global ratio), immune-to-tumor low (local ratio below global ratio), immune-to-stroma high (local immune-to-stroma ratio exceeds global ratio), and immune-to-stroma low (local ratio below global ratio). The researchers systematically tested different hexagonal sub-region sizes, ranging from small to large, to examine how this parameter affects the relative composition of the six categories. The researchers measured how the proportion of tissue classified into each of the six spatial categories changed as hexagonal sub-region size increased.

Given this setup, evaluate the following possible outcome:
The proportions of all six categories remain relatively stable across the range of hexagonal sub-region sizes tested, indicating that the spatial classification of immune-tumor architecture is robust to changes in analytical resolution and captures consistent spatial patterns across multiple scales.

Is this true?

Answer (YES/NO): NO